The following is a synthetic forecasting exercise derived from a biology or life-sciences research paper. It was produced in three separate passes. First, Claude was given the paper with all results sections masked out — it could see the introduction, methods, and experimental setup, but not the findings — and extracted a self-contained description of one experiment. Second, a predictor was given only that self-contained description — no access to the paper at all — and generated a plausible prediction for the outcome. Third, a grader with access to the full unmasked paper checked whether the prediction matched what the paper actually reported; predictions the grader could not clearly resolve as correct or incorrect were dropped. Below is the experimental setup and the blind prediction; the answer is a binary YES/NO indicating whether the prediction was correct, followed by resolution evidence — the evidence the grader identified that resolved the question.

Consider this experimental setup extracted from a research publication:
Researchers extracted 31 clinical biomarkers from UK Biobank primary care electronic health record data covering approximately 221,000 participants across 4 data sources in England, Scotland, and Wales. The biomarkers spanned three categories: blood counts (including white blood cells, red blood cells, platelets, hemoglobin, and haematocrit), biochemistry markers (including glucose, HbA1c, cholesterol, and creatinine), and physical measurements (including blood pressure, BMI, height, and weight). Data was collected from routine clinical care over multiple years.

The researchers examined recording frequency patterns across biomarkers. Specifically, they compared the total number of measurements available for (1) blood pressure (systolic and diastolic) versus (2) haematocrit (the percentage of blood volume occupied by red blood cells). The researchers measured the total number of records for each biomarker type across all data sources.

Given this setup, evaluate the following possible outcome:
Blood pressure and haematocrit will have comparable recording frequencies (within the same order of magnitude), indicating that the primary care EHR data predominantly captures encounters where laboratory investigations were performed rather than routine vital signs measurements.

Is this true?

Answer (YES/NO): NO